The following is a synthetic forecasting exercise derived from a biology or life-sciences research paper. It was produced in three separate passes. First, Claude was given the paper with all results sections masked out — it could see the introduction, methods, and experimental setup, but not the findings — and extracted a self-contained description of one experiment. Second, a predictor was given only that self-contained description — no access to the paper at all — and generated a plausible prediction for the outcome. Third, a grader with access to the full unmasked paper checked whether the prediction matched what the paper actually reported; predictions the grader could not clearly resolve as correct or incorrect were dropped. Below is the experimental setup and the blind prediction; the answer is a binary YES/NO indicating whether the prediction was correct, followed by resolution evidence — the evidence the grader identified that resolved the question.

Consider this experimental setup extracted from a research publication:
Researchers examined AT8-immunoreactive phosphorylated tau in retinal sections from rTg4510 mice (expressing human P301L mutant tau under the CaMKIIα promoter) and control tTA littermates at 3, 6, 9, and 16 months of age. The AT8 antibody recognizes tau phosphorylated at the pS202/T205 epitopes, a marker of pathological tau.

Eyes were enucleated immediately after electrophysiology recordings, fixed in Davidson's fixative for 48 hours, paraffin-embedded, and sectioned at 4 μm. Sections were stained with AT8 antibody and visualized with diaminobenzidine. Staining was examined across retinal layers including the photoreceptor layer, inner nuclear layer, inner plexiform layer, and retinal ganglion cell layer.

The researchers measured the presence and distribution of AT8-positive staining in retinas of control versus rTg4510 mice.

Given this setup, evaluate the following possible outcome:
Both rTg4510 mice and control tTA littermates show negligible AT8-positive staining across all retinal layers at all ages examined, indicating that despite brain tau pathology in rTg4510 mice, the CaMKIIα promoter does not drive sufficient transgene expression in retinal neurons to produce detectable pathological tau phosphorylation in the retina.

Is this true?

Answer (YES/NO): NO